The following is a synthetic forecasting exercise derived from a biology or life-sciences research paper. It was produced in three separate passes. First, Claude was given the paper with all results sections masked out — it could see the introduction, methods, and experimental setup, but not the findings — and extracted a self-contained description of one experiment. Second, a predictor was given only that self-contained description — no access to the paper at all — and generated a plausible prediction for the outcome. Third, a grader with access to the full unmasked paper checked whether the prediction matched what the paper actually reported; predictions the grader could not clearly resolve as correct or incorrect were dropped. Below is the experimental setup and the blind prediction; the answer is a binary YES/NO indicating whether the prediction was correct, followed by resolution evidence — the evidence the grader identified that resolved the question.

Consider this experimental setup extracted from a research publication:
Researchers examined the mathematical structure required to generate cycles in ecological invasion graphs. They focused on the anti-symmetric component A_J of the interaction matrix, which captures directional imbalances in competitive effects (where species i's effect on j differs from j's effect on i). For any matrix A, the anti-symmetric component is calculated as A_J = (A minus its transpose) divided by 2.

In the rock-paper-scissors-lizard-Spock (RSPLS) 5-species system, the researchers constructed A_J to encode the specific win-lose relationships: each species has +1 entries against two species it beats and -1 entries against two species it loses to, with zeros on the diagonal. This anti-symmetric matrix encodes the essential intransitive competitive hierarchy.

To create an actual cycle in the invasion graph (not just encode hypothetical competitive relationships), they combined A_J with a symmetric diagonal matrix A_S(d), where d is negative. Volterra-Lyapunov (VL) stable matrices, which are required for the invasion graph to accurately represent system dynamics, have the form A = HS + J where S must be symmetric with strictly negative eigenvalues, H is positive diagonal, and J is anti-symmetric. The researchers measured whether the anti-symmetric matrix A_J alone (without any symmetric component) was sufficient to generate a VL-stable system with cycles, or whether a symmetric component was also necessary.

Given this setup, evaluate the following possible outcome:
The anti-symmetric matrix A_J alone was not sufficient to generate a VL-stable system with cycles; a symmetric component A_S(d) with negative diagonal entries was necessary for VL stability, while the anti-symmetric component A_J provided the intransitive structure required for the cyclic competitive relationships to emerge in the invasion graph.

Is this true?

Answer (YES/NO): YES